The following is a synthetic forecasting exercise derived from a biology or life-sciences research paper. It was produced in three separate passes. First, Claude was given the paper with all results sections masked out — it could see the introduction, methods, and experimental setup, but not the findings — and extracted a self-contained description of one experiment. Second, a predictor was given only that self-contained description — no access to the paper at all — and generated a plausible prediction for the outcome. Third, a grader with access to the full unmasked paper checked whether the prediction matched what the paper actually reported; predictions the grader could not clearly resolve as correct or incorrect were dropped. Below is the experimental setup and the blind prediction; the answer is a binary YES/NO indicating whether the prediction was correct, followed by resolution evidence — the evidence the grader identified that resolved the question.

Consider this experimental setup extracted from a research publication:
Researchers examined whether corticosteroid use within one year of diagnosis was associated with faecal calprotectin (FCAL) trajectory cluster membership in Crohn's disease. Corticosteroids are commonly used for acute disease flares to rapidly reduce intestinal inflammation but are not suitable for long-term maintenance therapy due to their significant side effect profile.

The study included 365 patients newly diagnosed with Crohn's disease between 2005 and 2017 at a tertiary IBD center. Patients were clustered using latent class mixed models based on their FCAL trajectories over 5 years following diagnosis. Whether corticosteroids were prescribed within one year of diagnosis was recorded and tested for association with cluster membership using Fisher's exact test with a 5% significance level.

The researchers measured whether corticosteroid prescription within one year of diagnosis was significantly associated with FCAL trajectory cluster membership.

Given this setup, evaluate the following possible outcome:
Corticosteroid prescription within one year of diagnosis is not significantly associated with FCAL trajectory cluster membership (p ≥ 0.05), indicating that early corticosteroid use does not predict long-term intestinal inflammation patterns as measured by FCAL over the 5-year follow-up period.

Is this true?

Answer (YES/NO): YES